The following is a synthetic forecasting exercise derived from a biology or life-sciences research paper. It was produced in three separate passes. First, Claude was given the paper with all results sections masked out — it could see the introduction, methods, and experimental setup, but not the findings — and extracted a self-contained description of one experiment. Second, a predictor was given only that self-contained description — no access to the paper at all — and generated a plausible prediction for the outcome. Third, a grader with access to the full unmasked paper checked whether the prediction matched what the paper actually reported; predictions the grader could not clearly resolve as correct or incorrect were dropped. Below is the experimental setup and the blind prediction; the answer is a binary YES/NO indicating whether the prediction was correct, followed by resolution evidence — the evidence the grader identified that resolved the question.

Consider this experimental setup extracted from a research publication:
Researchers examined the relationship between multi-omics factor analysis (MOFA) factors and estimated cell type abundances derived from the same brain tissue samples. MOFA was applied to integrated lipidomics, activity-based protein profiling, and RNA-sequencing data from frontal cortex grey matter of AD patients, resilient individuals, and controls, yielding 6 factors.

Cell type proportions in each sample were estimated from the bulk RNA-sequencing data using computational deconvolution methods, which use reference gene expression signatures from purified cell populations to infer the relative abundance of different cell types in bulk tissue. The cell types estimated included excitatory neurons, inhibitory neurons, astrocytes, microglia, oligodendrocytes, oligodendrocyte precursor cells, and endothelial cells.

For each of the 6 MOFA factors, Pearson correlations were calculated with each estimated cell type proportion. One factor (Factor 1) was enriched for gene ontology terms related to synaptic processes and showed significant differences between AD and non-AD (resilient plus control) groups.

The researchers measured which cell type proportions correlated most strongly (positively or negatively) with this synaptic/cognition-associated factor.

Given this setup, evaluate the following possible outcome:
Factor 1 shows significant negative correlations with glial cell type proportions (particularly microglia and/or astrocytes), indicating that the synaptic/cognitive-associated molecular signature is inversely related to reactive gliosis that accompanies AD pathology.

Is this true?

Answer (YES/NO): YES